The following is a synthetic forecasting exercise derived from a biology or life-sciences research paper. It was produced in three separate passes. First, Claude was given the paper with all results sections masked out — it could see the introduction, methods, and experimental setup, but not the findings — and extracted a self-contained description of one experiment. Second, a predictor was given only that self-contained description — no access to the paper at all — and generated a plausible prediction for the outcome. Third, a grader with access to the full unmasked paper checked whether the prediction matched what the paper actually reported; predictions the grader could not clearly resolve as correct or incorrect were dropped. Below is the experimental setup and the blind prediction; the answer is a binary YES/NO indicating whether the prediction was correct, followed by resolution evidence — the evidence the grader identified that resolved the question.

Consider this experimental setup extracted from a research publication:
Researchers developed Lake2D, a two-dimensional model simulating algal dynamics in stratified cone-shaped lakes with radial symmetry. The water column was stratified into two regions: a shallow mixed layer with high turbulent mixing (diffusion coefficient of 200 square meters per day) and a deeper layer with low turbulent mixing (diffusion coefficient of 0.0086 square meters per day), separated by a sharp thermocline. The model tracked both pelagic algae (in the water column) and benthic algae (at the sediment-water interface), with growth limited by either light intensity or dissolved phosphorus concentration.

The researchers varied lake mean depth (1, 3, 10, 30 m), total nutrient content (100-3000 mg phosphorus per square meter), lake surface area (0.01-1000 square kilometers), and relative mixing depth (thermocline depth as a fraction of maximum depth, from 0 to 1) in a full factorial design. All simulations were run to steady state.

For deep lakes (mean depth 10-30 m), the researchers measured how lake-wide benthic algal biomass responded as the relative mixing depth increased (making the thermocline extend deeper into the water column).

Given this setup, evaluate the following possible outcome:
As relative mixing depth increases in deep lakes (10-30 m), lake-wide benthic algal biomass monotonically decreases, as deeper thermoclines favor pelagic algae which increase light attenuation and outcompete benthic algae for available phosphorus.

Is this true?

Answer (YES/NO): NO